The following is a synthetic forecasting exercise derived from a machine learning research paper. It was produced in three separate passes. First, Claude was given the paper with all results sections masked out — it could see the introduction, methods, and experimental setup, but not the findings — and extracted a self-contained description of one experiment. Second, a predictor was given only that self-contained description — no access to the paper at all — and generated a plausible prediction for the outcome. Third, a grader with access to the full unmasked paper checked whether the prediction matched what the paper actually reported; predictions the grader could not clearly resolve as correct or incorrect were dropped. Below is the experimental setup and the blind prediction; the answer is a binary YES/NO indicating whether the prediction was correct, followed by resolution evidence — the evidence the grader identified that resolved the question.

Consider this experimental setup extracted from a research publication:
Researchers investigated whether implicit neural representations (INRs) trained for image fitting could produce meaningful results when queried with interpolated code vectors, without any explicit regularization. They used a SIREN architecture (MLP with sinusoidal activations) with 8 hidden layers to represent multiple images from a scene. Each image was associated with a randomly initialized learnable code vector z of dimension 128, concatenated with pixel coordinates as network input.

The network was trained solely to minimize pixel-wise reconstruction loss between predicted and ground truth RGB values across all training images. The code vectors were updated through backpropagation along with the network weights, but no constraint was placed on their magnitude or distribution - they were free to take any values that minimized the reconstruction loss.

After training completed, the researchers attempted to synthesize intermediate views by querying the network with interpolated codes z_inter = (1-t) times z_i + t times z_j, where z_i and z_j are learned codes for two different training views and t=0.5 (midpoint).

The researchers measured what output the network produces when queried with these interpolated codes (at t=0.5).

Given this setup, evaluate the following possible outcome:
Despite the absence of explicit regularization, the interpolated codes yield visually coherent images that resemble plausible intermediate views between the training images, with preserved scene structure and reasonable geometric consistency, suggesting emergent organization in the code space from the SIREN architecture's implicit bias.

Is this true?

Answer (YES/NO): NO